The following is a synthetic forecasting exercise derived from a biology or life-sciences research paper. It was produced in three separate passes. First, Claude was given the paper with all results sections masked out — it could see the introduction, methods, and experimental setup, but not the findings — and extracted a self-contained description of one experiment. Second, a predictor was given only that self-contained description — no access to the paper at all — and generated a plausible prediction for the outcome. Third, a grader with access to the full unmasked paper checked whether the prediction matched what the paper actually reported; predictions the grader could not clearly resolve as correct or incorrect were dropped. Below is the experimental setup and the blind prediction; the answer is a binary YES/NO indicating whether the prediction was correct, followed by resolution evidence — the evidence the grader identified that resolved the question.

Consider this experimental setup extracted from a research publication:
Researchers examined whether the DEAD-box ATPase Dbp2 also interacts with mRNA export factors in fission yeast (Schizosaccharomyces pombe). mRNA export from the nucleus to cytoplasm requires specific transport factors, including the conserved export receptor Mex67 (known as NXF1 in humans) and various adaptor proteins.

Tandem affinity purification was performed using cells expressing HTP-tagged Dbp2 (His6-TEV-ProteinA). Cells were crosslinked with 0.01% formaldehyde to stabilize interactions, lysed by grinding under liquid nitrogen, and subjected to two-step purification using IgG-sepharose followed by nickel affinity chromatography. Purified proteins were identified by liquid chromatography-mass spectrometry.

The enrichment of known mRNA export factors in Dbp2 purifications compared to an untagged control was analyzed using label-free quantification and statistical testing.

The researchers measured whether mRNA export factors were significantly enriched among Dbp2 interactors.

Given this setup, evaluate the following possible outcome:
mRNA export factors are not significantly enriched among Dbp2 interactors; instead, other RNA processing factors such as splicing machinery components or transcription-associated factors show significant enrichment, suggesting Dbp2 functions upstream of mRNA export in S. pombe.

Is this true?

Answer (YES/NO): NO